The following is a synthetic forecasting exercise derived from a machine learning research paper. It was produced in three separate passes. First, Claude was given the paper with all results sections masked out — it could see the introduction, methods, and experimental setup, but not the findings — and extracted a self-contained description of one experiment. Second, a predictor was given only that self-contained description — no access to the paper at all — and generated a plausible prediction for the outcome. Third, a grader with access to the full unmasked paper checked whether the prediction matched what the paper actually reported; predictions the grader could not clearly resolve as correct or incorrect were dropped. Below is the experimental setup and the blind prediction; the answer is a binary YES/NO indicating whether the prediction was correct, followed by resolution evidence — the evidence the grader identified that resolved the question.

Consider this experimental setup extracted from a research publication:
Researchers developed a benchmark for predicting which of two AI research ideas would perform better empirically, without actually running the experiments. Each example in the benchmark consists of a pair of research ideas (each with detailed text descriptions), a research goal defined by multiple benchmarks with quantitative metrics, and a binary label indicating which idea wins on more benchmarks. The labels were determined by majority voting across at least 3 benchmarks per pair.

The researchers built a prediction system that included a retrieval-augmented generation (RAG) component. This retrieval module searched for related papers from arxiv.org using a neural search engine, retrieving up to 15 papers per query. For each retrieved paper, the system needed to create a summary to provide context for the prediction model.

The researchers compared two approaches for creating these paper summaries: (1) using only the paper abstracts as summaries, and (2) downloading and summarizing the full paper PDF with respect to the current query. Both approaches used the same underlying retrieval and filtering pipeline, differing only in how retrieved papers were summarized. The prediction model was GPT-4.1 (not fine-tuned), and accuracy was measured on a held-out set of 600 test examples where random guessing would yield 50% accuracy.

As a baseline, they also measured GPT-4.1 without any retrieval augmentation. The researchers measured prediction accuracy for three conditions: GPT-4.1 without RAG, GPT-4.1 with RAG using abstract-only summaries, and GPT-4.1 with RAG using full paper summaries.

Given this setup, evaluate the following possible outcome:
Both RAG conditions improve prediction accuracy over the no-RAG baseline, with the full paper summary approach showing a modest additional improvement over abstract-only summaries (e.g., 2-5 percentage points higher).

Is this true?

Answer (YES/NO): NO